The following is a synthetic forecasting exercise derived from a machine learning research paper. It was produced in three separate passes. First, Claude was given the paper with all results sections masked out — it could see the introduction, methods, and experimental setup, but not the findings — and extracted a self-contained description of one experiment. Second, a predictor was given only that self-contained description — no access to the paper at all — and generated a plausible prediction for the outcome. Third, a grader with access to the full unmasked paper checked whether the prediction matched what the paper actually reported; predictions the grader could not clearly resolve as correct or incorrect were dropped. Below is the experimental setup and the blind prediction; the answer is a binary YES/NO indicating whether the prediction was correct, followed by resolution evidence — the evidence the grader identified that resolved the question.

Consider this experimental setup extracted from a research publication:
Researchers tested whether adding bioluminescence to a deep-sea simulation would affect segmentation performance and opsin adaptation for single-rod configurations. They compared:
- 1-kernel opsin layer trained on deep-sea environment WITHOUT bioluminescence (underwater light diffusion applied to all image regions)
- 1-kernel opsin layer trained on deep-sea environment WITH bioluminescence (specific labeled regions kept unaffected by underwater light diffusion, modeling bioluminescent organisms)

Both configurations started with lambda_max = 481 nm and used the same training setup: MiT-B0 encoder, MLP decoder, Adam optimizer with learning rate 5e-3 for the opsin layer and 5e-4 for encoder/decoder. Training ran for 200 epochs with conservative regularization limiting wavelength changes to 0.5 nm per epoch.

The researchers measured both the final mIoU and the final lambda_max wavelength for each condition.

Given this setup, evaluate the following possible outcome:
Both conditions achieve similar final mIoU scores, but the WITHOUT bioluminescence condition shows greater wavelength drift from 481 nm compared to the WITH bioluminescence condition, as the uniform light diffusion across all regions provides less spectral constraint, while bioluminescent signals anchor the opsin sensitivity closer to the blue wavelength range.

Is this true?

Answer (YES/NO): NO